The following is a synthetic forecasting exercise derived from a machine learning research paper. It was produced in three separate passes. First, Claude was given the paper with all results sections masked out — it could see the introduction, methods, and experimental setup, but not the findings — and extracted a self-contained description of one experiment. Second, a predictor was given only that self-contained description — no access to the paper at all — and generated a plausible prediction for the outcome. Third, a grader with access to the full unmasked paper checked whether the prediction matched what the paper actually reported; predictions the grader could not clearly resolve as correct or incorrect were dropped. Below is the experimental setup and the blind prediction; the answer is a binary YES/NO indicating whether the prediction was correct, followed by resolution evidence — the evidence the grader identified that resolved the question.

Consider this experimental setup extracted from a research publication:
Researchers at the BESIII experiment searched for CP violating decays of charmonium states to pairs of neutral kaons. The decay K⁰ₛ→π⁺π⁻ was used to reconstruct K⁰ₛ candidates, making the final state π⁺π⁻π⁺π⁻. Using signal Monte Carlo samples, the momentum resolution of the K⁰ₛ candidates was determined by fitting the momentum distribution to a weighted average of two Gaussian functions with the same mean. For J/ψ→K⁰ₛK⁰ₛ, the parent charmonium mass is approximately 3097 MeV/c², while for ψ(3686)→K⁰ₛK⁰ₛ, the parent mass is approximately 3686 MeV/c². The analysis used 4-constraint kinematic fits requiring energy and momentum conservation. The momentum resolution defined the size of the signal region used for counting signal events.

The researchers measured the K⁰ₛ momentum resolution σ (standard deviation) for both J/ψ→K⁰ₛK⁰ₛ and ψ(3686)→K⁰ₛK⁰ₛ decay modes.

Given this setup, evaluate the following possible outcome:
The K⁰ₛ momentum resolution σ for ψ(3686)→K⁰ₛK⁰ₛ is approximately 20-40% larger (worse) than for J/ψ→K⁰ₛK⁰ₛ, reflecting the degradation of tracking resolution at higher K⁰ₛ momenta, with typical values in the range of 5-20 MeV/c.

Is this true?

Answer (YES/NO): NO